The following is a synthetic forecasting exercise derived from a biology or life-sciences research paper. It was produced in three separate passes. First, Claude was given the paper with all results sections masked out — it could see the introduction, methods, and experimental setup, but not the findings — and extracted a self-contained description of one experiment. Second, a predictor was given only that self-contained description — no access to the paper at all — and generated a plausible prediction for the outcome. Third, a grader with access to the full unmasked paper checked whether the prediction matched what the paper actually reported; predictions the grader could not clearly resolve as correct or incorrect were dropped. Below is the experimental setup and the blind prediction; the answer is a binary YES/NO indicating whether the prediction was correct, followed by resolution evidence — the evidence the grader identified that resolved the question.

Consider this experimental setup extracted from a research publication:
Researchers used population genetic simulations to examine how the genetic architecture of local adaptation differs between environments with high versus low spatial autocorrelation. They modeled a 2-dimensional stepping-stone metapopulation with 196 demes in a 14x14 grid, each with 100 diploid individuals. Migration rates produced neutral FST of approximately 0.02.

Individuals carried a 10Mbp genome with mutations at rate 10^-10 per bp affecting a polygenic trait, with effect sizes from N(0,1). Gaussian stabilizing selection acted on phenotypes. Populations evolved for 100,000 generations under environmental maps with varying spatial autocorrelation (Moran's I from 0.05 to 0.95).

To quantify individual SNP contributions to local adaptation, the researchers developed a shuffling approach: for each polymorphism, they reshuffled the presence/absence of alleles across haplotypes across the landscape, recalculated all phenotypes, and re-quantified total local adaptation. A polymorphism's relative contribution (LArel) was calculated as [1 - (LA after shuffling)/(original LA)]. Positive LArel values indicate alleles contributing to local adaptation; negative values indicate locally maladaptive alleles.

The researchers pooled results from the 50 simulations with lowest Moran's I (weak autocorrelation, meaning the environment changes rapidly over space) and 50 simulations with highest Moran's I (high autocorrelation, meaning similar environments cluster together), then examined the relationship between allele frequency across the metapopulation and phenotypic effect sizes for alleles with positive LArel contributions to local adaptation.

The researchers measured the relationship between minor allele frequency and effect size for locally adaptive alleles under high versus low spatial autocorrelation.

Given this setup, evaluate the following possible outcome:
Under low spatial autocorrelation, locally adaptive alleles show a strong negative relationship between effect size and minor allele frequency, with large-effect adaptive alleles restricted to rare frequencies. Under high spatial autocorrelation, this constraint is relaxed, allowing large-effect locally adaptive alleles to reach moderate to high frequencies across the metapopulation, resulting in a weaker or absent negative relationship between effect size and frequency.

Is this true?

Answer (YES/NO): NO